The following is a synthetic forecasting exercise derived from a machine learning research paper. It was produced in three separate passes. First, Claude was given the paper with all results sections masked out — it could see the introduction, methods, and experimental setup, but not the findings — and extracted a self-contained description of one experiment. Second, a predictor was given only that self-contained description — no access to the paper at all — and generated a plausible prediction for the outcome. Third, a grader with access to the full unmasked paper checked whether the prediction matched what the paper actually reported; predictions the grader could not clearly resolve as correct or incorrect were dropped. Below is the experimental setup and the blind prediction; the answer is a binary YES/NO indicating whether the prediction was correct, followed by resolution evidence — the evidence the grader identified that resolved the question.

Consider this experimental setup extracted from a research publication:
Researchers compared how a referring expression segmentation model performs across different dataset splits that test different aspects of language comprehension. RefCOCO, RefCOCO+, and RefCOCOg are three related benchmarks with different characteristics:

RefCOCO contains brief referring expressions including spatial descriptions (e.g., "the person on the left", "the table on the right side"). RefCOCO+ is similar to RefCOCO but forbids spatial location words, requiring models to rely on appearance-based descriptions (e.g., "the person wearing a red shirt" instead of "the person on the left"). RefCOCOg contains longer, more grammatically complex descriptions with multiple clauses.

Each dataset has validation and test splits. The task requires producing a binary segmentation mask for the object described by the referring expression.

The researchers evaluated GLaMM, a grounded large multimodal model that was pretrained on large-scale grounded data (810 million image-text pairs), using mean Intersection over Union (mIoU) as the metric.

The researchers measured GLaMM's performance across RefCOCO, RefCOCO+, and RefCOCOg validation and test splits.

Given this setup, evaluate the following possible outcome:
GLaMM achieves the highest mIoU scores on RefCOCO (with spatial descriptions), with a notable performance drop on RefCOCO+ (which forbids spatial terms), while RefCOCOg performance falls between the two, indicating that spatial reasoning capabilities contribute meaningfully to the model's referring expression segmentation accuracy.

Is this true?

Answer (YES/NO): YES